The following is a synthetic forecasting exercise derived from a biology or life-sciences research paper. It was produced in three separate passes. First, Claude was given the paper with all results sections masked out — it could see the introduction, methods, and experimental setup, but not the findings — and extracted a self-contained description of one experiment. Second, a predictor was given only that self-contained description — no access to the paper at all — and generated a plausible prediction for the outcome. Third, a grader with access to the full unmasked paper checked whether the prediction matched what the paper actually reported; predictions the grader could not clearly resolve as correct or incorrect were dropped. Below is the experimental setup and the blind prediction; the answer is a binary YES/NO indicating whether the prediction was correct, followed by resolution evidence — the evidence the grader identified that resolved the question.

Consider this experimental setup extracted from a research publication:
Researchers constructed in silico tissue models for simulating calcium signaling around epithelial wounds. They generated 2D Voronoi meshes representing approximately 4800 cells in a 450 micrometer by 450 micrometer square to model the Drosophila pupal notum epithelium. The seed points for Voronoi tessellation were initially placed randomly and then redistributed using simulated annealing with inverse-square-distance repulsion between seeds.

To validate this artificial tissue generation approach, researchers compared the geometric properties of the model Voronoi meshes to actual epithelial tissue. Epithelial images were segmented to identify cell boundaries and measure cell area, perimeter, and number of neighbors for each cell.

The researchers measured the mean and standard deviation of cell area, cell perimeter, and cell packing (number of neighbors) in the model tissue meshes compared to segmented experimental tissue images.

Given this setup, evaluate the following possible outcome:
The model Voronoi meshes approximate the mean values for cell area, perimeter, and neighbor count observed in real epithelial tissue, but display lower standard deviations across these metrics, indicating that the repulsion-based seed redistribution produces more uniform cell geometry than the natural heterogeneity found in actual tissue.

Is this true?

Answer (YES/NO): YES